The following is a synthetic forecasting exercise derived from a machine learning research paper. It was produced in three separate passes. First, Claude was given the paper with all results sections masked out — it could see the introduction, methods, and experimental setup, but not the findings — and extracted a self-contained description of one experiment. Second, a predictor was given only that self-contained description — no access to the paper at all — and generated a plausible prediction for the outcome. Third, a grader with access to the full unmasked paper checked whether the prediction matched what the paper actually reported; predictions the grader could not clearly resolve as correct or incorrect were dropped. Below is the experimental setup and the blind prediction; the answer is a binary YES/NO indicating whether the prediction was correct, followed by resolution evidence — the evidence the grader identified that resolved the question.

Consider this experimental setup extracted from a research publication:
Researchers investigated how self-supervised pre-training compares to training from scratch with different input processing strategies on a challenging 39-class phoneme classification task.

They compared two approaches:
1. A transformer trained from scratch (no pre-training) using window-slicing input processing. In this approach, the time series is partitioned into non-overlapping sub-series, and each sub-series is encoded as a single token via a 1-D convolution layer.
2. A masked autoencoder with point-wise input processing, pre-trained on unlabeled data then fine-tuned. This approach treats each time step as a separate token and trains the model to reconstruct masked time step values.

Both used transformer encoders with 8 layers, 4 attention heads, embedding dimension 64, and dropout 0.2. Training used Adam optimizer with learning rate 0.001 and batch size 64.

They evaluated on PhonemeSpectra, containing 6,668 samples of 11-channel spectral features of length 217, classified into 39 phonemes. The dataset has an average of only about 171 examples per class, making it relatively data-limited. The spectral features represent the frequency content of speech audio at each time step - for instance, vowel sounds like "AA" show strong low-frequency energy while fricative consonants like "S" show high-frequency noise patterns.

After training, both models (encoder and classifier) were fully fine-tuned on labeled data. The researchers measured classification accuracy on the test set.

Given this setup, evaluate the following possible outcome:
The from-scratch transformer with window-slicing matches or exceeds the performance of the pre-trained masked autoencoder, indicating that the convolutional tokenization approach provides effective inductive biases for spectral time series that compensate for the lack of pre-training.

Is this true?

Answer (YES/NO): YES